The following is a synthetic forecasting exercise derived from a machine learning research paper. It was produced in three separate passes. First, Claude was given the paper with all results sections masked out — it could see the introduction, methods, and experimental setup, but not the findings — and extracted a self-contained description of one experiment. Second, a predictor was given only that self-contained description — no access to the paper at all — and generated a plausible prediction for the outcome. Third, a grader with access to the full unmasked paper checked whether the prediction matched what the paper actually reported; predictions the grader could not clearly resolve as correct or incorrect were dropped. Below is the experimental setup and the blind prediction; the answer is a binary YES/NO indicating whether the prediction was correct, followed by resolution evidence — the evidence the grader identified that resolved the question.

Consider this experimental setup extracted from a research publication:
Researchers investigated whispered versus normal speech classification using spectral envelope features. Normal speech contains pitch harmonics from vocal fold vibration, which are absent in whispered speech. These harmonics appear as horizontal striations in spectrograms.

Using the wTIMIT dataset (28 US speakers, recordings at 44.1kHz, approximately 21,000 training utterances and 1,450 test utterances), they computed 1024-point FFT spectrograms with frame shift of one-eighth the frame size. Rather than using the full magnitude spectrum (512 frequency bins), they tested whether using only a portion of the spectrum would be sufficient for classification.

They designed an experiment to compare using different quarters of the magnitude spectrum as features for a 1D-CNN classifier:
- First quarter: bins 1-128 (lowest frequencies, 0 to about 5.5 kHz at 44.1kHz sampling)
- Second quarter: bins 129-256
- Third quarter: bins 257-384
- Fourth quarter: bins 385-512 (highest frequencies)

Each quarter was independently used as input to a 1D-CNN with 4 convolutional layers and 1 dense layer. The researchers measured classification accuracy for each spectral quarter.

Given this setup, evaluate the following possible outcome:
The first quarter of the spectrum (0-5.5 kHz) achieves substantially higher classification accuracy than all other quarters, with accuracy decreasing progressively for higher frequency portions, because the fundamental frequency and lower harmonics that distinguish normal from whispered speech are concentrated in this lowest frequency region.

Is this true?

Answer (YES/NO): NO